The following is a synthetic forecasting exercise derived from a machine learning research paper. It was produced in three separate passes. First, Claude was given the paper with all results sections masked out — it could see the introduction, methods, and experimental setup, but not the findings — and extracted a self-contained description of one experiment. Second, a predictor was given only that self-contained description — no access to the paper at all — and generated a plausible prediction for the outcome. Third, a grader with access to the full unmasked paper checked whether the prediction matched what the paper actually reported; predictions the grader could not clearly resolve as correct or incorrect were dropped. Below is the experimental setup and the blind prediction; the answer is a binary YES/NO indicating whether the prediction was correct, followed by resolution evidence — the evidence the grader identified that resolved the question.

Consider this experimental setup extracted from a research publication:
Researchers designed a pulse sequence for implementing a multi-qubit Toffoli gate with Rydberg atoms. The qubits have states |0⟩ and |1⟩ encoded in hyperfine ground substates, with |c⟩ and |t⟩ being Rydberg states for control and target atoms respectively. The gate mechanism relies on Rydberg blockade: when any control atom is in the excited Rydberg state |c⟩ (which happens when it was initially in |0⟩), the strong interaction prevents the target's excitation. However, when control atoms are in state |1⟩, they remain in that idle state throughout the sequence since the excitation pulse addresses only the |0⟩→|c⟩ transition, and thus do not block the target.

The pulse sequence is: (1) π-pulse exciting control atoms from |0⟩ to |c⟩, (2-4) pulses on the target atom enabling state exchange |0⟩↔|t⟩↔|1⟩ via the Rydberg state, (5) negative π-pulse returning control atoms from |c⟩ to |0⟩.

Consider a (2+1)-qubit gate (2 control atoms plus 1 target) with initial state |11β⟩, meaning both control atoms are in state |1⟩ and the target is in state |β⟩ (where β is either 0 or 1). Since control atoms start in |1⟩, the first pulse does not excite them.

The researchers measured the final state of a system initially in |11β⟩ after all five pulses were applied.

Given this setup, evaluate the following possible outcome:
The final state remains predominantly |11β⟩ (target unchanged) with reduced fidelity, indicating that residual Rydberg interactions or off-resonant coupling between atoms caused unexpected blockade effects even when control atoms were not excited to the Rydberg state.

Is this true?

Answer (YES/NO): NO